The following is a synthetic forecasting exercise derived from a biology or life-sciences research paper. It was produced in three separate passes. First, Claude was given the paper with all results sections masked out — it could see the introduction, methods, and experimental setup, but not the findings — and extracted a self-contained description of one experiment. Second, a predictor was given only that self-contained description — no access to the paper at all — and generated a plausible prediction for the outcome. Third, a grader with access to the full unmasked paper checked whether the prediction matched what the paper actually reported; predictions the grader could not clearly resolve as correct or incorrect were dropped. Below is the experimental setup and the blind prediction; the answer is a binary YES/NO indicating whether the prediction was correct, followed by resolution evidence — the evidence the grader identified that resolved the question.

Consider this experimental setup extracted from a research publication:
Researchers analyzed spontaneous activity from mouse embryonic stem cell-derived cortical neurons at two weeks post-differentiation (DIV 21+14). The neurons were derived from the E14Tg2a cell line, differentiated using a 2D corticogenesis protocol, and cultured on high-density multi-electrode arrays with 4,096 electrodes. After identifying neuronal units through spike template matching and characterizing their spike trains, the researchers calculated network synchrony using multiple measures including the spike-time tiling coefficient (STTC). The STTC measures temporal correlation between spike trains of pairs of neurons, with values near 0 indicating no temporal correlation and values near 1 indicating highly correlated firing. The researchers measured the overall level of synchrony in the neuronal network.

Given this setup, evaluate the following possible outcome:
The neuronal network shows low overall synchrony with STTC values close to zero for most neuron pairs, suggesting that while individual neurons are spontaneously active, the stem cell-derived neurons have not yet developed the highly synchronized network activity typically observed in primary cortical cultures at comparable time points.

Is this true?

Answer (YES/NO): YES